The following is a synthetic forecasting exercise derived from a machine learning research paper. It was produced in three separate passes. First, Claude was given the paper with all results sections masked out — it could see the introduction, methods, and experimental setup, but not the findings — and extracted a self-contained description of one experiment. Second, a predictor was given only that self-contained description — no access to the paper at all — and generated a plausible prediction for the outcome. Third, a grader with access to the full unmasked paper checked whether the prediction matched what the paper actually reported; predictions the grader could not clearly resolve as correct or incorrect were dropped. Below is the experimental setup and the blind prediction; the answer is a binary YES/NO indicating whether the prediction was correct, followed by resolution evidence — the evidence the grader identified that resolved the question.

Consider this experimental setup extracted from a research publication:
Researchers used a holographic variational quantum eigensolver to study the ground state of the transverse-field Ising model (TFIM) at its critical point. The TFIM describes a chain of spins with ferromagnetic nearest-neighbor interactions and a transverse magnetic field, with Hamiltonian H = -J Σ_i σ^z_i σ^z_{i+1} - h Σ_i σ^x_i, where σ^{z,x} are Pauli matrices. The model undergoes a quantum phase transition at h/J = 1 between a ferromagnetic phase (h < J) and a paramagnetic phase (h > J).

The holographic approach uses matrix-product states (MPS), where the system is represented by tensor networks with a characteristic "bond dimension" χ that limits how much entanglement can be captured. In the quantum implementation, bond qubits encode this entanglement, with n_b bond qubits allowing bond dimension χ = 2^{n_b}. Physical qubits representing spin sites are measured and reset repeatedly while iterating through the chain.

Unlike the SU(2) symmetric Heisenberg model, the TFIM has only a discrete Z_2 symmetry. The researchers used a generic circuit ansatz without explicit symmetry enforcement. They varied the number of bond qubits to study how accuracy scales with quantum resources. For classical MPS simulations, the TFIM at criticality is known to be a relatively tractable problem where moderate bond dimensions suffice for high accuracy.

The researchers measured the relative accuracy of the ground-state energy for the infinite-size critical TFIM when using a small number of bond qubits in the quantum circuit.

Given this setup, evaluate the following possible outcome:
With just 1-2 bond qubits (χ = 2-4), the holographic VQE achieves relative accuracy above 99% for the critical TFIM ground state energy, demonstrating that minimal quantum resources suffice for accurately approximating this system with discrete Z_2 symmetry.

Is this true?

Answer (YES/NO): YES